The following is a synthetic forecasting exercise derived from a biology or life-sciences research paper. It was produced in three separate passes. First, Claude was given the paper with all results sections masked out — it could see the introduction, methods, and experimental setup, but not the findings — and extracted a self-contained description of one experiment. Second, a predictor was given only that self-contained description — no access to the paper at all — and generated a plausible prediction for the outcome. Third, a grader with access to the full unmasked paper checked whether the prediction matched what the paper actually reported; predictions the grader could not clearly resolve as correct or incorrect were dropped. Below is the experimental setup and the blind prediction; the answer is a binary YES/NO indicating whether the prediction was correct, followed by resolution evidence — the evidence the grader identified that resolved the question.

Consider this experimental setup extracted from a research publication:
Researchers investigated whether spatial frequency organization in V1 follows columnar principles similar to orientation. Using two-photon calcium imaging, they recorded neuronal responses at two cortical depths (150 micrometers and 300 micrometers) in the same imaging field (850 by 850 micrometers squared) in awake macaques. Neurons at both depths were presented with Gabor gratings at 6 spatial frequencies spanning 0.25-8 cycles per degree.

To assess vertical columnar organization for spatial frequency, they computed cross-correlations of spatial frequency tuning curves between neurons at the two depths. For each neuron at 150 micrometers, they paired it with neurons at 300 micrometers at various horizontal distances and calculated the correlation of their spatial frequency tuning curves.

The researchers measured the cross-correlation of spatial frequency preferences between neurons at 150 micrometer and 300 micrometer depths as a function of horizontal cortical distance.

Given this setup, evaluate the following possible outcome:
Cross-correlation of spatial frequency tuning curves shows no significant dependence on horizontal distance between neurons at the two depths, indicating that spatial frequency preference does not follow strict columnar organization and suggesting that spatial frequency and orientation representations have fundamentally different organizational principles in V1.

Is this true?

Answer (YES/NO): NO